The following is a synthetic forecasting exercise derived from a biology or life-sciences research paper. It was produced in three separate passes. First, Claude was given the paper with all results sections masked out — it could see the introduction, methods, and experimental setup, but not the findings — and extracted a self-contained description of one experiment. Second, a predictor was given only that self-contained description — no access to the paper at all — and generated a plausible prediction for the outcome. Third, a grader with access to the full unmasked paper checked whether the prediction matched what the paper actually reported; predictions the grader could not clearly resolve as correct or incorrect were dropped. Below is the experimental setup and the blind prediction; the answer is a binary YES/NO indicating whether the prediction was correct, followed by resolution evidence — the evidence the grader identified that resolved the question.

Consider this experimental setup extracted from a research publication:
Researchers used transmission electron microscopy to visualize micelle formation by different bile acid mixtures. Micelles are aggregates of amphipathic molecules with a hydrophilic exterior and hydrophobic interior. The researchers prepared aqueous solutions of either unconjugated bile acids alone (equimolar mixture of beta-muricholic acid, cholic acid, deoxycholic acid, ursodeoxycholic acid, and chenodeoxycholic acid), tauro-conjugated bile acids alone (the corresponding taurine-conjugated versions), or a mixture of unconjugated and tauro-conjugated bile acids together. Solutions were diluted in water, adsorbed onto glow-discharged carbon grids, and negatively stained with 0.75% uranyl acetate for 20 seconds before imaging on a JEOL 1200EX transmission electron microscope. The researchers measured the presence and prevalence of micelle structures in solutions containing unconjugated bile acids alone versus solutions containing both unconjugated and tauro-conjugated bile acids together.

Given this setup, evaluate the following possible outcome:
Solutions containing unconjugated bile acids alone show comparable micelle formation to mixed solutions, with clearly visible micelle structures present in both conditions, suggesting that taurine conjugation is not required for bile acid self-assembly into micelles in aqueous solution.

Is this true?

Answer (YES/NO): NO